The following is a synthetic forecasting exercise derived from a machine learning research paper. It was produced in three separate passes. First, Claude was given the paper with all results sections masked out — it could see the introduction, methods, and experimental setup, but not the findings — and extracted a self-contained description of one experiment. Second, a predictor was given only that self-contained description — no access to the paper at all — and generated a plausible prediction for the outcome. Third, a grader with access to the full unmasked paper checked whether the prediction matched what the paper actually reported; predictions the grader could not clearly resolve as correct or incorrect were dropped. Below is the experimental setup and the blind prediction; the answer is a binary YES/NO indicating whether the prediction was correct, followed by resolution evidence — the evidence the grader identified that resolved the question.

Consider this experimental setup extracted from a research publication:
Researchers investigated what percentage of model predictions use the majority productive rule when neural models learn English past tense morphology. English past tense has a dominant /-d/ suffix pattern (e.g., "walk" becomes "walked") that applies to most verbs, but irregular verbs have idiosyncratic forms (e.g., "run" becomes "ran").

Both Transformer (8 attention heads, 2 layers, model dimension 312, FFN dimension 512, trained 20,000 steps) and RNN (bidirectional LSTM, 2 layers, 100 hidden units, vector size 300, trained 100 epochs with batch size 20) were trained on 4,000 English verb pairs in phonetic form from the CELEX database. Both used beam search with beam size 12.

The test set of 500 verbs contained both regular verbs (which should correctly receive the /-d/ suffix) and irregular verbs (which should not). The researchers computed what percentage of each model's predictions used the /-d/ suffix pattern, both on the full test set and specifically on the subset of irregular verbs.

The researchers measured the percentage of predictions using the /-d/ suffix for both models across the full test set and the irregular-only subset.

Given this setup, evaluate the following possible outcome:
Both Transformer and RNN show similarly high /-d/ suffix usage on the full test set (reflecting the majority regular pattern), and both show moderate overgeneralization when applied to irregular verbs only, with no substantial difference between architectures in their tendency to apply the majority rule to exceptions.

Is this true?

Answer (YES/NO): NO